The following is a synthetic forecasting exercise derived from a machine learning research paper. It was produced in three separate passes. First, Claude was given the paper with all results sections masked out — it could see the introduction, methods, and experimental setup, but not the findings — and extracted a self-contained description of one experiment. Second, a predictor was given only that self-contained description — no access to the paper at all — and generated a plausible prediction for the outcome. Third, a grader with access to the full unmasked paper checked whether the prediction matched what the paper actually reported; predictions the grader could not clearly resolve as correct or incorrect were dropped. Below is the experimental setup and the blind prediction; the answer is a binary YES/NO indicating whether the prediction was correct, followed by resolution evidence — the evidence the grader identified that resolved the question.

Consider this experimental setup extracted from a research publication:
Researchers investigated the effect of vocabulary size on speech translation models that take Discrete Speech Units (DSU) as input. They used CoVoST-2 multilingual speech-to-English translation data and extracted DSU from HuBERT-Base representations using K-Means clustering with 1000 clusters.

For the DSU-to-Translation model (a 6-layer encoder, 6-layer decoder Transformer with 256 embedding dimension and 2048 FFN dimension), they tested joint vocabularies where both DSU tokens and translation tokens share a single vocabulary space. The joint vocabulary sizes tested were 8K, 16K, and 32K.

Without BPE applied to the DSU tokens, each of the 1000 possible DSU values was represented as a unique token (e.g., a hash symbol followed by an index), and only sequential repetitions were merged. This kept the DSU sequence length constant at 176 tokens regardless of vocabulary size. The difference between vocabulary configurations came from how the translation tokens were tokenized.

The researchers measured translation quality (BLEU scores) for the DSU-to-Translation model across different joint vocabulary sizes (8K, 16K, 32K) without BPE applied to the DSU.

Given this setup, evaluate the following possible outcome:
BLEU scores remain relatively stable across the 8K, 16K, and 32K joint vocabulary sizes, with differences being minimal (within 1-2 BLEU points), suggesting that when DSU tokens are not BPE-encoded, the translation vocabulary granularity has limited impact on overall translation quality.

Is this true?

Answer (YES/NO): YES